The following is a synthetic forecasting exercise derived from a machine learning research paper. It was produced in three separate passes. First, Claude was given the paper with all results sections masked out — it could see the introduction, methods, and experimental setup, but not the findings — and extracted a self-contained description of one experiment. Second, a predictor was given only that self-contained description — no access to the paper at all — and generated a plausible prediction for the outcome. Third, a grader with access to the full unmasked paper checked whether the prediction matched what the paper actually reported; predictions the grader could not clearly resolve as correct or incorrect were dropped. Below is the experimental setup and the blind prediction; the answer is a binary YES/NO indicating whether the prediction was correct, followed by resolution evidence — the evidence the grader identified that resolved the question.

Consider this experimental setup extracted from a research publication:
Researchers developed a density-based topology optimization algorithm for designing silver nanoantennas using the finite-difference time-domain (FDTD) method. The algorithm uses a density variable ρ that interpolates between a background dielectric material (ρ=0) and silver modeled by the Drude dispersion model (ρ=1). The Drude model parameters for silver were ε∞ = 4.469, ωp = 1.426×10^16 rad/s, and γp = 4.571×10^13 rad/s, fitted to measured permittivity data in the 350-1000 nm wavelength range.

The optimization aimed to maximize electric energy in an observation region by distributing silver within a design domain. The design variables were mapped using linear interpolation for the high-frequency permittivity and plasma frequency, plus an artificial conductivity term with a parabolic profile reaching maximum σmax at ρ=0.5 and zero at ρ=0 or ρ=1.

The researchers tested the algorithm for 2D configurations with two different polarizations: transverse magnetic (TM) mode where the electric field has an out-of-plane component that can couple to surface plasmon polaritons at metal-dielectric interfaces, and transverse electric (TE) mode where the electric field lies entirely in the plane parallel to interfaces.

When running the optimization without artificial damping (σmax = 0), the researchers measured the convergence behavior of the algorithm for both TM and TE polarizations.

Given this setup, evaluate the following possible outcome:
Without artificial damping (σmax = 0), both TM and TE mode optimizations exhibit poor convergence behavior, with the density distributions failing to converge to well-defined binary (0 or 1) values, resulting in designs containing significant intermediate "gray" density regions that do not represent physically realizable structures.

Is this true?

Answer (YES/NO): NO